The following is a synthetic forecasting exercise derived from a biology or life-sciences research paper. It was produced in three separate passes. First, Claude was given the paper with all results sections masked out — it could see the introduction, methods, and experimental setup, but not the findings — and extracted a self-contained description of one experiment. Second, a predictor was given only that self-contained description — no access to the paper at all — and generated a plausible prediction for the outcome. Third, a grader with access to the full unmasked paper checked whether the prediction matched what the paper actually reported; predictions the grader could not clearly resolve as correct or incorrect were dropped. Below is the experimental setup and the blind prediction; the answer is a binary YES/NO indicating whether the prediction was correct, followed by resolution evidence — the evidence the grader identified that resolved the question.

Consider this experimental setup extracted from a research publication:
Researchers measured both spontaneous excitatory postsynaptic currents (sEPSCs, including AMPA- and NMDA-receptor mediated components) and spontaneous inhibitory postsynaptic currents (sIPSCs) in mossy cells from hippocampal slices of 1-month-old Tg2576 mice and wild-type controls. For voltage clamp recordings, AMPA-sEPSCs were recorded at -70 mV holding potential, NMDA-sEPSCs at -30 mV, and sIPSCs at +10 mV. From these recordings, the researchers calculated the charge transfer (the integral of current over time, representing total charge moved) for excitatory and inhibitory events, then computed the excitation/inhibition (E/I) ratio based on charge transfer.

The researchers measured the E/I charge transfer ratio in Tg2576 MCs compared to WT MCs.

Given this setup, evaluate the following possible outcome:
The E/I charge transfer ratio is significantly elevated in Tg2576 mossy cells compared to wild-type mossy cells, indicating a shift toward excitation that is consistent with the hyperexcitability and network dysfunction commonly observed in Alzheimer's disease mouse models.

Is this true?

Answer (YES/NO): YES